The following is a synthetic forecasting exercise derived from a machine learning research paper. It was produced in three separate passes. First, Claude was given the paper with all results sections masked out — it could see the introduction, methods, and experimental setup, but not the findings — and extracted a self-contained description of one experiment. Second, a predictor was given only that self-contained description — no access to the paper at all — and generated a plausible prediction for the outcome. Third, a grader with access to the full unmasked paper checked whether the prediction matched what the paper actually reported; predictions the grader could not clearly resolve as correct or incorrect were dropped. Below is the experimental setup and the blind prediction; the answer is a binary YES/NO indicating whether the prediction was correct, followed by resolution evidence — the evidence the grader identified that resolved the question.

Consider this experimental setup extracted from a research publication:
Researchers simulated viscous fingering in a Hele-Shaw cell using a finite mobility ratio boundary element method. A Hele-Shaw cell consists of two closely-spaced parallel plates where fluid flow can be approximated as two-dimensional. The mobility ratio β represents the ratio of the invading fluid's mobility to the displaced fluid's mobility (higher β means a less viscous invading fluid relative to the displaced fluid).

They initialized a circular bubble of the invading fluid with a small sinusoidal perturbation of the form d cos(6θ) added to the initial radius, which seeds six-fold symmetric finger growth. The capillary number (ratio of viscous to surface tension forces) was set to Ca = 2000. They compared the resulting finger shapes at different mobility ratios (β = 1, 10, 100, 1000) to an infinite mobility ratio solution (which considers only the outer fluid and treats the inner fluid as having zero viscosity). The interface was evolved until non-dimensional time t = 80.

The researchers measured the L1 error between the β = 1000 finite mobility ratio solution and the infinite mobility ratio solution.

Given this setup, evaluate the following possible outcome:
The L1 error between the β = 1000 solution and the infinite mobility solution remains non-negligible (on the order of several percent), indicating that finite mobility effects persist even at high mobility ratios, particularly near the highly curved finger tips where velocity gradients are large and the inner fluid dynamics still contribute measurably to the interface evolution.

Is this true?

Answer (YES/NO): NO